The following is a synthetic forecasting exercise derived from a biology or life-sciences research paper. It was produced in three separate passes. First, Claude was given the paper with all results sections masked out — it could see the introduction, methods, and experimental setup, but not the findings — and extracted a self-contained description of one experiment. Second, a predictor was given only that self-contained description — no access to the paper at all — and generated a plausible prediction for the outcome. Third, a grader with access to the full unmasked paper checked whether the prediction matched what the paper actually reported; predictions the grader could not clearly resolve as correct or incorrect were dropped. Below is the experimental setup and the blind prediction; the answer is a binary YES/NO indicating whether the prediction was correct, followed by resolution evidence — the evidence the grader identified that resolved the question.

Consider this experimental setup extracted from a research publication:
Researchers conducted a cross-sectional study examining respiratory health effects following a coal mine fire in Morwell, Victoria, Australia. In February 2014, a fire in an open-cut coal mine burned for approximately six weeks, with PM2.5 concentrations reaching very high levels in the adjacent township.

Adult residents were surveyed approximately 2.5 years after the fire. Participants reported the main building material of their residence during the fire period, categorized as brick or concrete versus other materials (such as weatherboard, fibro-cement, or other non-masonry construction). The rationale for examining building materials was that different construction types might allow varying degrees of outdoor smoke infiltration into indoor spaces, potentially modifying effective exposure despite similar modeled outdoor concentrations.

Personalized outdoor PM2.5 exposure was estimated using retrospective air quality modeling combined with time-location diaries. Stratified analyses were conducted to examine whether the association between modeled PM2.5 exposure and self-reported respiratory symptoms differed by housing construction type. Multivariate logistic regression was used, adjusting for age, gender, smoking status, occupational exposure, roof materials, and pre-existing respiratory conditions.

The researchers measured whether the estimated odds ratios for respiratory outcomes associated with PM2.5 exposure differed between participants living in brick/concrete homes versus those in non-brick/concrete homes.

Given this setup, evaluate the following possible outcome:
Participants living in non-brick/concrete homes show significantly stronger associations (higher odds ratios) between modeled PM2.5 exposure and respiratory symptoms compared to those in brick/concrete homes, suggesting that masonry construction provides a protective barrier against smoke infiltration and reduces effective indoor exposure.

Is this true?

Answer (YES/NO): YES